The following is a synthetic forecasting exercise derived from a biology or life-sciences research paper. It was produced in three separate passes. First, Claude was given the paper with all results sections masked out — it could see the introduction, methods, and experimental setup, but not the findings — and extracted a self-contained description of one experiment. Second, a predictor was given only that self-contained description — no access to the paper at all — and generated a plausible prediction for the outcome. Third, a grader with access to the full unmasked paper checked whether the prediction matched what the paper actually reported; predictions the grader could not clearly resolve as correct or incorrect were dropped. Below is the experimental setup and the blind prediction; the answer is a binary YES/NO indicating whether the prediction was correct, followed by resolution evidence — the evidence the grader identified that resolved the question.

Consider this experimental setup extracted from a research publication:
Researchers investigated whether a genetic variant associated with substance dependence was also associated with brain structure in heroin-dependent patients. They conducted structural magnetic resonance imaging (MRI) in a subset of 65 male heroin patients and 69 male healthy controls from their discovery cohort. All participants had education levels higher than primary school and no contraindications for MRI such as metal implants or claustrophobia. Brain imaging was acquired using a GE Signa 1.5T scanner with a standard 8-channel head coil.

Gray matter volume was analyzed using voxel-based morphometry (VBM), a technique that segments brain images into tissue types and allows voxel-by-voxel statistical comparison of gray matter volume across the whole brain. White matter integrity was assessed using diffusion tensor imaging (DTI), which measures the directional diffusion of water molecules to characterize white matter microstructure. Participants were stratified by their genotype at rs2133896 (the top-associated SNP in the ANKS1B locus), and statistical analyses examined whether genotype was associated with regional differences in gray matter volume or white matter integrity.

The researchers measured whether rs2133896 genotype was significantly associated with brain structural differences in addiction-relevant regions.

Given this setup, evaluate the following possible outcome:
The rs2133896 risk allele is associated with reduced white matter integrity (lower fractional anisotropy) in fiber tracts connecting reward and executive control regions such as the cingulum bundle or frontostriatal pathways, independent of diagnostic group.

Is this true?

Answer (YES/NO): NO